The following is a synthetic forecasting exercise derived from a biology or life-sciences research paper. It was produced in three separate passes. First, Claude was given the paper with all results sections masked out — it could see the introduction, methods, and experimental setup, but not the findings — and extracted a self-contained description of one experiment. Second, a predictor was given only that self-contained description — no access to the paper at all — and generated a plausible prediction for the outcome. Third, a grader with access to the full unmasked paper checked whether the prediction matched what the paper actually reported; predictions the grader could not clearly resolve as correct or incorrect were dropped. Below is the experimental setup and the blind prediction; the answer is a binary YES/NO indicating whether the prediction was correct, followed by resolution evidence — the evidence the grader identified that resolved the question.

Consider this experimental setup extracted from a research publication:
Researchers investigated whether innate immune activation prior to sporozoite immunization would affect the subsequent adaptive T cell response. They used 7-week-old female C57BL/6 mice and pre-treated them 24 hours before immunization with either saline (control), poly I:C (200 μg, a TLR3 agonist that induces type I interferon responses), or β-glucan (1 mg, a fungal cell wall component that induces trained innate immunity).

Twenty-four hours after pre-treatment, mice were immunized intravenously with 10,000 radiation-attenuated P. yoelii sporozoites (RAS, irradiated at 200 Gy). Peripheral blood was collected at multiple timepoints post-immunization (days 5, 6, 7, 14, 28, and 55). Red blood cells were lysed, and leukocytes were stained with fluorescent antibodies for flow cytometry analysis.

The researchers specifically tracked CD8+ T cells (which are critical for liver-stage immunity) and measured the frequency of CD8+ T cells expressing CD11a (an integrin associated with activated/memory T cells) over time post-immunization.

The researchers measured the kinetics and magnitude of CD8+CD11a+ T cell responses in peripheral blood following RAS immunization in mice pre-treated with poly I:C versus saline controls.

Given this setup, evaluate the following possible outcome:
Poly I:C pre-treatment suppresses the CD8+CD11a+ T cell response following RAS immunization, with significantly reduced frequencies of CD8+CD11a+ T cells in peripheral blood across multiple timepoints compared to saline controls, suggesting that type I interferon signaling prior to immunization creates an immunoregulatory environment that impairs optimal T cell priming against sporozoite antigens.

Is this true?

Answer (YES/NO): NO